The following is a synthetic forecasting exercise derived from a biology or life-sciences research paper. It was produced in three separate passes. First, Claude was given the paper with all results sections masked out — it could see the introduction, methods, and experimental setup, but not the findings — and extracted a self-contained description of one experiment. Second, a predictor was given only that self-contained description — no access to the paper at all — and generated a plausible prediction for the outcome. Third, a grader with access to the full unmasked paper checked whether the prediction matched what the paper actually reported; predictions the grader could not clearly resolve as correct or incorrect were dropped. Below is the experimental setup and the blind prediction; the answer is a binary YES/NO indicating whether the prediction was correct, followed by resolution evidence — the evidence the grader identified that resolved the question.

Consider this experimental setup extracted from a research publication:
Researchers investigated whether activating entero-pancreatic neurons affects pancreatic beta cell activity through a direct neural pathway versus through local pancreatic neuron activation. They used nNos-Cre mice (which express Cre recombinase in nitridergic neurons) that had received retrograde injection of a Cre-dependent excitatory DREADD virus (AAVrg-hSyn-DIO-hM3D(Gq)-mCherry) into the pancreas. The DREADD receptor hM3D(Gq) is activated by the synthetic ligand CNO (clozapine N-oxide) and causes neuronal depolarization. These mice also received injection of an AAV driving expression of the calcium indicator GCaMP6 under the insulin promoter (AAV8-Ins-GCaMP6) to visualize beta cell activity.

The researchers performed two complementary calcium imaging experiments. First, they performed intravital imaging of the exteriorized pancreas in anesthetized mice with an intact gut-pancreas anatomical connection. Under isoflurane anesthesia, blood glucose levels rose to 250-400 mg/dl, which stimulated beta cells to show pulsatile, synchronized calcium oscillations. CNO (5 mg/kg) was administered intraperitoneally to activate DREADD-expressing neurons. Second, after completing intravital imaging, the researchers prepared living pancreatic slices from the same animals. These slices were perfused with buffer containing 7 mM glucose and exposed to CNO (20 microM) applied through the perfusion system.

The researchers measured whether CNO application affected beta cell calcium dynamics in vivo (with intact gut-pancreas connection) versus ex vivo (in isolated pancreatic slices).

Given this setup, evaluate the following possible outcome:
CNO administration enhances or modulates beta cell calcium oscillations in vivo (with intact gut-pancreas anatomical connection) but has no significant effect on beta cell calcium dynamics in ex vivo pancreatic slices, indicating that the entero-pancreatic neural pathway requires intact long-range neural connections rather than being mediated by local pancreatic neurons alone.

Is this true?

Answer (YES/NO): YES